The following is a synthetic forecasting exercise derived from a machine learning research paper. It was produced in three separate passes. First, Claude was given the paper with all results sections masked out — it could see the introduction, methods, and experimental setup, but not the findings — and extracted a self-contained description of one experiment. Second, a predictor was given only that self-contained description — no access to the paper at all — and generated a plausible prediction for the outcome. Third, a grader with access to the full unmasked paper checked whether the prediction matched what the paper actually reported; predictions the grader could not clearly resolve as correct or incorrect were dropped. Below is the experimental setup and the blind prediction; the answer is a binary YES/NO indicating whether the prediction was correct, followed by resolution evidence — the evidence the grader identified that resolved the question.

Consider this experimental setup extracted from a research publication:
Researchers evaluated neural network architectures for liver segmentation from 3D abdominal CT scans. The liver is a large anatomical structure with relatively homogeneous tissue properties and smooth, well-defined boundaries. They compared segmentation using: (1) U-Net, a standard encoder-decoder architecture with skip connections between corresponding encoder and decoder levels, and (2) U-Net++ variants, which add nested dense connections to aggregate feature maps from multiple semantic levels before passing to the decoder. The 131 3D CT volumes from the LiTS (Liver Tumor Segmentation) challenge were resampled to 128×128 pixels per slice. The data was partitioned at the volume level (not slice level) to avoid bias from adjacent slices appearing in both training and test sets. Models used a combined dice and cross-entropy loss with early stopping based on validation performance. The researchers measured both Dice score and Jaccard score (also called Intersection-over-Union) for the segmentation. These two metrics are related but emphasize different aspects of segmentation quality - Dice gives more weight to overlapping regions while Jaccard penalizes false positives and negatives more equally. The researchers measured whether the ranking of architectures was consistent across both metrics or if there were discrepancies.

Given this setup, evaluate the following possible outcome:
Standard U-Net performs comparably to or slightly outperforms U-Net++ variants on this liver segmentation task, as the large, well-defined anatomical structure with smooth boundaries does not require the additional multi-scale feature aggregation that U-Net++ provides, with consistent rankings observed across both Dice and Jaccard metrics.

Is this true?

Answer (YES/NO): NO